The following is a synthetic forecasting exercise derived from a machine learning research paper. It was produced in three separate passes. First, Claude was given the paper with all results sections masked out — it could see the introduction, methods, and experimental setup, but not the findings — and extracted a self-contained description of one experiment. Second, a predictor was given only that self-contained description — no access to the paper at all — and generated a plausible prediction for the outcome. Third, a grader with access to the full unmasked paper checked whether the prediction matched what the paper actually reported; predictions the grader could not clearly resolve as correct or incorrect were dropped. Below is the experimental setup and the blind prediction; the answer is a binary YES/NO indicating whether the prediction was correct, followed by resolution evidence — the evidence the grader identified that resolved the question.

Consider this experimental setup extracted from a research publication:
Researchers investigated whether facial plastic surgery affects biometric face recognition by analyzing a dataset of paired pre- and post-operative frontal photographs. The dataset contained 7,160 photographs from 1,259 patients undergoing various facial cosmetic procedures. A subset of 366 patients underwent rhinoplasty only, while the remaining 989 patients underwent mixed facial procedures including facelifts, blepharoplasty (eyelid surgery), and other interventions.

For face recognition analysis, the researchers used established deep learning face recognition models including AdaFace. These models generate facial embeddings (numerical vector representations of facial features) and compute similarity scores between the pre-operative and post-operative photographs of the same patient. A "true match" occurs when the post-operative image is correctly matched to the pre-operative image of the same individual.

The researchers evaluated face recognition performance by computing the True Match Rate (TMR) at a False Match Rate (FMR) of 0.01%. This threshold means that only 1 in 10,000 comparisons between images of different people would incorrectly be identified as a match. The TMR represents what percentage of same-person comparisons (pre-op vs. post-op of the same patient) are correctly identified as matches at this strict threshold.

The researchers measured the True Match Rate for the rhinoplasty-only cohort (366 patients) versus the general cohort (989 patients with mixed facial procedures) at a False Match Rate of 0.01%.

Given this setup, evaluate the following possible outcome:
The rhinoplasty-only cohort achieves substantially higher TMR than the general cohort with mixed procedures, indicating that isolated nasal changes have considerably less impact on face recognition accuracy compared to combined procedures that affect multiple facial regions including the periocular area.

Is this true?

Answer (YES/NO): NO